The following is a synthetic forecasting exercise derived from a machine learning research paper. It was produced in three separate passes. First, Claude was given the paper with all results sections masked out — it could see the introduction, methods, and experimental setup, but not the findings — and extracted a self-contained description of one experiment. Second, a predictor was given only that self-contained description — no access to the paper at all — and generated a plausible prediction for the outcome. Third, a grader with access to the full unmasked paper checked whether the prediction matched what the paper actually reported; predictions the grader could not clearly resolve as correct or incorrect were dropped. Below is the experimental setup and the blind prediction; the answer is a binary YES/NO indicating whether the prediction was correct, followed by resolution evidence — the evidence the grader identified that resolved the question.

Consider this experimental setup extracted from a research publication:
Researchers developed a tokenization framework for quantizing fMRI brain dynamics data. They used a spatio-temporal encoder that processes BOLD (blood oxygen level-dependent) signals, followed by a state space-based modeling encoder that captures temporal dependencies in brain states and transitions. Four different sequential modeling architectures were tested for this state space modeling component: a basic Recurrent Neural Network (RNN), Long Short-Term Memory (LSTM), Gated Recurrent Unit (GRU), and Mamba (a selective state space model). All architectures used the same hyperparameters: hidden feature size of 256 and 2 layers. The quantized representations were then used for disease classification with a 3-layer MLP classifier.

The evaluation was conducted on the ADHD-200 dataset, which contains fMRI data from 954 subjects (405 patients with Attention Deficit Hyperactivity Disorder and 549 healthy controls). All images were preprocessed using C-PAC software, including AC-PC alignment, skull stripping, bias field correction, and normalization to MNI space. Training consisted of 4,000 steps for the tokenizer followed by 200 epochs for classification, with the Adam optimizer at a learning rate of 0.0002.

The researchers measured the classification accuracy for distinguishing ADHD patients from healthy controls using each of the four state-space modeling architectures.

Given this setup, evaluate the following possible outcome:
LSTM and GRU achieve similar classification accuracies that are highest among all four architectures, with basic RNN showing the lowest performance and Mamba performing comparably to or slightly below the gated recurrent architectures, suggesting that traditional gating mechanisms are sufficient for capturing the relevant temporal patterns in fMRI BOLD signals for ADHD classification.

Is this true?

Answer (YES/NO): NO